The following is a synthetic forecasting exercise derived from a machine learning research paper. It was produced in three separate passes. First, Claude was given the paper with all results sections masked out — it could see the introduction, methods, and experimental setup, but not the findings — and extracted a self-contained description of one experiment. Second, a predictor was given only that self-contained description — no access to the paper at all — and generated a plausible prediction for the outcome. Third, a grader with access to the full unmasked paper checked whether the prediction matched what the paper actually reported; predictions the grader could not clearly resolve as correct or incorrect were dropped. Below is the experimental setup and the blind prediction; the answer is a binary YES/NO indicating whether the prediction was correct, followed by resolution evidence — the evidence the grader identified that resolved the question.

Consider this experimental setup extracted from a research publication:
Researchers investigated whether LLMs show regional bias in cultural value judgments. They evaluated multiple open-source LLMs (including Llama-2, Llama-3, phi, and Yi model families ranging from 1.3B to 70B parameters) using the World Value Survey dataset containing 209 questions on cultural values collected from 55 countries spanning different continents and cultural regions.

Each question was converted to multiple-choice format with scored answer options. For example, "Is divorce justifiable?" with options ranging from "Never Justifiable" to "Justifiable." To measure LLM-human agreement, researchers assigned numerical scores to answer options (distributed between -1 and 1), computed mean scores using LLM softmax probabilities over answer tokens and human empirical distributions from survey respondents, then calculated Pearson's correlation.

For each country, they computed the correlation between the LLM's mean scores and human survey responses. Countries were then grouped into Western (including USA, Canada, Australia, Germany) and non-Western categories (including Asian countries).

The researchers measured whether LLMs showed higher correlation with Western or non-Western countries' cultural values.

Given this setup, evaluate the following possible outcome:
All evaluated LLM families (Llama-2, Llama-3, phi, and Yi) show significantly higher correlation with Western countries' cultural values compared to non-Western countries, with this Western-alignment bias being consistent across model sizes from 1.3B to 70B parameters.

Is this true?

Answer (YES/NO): NO